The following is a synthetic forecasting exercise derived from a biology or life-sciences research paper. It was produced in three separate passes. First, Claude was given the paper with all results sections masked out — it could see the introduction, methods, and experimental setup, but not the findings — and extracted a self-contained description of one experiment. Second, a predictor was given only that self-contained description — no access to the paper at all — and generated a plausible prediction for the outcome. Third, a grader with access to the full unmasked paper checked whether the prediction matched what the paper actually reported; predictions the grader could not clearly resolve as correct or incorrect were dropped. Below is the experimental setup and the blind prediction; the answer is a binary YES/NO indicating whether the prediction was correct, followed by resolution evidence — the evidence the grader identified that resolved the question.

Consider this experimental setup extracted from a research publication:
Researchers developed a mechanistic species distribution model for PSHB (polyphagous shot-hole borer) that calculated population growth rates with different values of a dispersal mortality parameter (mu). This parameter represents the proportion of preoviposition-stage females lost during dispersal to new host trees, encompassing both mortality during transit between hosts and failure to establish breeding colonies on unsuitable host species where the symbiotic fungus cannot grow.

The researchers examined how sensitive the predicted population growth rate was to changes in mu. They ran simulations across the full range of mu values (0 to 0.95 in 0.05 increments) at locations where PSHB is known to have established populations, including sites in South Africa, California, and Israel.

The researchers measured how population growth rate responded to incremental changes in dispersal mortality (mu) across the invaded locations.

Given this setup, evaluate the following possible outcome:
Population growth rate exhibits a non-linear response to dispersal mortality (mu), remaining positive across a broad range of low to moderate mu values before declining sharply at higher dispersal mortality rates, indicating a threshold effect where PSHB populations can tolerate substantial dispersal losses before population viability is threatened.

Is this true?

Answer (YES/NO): NO